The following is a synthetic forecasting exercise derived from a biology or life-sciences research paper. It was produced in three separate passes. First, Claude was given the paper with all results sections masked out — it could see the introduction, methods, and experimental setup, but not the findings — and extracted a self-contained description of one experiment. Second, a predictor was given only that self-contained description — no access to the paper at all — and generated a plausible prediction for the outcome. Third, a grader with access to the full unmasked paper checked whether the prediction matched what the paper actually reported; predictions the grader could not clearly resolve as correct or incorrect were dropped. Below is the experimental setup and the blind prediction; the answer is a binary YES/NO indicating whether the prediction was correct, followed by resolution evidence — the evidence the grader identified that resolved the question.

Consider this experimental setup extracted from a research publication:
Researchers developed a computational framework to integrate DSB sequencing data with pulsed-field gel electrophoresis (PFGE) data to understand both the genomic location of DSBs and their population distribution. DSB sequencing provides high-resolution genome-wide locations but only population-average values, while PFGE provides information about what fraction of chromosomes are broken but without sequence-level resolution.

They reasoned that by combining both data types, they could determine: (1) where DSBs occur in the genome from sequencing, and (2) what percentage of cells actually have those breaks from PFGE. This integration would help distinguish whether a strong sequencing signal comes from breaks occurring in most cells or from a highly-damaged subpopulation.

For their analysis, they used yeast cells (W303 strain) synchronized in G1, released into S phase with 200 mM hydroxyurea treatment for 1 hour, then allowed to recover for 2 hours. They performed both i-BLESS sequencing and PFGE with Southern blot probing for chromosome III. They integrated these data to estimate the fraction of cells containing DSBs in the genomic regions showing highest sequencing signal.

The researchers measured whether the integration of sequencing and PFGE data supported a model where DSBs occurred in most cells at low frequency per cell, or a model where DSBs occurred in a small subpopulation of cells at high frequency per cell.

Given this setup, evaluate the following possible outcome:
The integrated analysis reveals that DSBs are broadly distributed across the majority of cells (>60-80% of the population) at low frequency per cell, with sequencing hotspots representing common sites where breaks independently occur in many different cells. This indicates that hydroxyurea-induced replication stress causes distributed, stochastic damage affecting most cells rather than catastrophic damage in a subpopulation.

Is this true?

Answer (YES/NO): NO